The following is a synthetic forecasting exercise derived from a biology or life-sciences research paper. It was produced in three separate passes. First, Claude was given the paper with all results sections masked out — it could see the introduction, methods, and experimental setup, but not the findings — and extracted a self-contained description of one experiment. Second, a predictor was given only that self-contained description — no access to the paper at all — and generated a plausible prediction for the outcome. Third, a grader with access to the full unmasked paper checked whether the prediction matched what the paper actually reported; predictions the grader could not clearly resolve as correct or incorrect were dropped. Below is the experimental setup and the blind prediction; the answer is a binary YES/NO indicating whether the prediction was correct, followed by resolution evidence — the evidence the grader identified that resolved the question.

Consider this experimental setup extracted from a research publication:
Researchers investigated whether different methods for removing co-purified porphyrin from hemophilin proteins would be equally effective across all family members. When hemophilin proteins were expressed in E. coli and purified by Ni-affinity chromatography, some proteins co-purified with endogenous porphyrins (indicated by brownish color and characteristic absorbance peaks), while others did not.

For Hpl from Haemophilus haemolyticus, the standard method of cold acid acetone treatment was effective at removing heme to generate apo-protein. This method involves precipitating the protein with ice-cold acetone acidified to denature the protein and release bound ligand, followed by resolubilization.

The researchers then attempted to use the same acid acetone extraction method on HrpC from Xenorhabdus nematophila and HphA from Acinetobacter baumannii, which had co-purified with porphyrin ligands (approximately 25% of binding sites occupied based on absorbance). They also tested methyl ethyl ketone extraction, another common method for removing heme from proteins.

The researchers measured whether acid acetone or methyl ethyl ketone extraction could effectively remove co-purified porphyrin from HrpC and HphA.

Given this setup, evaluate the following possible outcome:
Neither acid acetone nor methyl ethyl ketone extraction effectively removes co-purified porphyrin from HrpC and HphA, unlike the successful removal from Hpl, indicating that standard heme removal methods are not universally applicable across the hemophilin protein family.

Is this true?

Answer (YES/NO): YES